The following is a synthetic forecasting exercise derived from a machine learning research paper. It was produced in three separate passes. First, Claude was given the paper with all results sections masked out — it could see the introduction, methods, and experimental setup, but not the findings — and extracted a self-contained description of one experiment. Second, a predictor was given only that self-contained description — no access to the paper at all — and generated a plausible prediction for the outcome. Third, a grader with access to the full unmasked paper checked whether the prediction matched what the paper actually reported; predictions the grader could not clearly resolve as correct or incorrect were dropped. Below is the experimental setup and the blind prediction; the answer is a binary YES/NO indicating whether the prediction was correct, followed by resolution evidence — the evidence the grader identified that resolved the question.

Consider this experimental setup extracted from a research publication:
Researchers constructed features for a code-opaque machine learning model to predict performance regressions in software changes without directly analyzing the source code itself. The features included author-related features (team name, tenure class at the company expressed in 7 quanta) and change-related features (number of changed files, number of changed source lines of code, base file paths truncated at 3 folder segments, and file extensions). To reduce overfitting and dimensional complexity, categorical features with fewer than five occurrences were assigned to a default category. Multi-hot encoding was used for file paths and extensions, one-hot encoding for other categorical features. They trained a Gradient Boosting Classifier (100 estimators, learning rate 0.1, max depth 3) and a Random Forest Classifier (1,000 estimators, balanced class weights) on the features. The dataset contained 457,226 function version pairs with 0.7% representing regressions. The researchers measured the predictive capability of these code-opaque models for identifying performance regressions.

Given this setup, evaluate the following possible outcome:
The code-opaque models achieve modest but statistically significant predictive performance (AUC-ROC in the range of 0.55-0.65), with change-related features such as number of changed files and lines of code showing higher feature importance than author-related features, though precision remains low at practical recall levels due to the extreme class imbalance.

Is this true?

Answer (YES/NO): NO